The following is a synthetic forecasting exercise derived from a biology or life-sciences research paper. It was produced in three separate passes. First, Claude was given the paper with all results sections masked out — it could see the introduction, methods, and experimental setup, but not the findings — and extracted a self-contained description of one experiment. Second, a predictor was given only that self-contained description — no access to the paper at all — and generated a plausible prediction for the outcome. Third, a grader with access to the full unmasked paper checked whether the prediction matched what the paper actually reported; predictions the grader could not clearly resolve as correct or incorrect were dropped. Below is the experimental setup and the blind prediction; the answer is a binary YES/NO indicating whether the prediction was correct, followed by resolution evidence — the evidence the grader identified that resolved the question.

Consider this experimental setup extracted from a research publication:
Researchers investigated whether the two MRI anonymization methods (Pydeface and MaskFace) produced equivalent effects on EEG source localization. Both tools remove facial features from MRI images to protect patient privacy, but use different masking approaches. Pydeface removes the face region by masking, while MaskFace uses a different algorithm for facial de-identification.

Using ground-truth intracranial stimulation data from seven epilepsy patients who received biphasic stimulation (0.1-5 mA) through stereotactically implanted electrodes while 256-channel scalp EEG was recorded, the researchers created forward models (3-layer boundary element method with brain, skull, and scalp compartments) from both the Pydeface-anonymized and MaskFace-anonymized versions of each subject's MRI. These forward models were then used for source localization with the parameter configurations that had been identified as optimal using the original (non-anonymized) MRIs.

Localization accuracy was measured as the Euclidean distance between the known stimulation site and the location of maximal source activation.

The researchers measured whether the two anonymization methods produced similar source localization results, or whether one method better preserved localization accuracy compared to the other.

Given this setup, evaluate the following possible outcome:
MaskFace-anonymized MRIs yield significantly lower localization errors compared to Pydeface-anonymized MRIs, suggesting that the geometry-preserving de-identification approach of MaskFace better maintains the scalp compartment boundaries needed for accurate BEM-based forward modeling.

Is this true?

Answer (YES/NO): NO